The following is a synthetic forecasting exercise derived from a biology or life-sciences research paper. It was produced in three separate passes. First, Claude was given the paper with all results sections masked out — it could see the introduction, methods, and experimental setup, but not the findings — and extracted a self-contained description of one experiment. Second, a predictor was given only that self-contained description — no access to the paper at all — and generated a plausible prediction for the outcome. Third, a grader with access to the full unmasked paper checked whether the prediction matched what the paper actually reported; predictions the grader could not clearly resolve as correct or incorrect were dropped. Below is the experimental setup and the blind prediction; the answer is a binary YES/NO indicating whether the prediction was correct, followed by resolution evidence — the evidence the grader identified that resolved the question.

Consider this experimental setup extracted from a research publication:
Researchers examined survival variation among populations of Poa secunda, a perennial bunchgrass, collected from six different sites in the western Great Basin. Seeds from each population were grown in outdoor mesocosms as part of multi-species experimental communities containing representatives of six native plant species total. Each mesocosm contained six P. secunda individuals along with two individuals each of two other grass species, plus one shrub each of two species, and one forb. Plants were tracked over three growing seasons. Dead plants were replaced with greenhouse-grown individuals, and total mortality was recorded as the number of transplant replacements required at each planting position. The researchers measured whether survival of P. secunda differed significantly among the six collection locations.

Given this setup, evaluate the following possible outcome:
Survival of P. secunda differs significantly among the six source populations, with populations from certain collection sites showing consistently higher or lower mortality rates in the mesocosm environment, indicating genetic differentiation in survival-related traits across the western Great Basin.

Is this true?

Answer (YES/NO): YES